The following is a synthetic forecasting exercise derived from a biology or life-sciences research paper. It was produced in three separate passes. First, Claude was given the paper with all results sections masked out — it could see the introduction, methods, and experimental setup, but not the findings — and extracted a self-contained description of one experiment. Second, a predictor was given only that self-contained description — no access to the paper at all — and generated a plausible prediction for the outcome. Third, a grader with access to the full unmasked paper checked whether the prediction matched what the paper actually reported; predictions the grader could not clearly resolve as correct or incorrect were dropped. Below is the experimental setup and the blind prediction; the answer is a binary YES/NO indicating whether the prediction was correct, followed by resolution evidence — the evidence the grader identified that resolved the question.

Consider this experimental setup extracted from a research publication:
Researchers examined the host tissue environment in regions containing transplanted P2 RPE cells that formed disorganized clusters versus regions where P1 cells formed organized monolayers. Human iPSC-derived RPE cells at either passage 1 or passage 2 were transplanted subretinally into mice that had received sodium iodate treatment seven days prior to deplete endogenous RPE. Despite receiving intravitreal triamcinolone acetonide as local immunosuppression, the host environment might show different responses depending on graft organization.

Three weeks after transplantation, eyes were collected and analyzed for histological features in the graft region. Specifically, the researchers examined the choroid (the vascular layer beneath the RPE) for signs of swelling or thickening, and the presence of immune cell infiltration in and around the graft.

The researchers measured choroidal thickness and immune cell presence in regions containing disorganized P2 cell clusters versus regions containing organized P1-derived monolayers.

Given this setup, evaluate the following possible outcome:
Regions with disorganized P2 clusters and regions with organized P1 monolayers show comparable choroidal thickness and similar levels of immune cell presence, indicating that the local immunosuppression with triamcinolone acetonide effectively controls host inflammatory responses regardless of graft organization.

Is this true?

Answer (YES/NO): NO